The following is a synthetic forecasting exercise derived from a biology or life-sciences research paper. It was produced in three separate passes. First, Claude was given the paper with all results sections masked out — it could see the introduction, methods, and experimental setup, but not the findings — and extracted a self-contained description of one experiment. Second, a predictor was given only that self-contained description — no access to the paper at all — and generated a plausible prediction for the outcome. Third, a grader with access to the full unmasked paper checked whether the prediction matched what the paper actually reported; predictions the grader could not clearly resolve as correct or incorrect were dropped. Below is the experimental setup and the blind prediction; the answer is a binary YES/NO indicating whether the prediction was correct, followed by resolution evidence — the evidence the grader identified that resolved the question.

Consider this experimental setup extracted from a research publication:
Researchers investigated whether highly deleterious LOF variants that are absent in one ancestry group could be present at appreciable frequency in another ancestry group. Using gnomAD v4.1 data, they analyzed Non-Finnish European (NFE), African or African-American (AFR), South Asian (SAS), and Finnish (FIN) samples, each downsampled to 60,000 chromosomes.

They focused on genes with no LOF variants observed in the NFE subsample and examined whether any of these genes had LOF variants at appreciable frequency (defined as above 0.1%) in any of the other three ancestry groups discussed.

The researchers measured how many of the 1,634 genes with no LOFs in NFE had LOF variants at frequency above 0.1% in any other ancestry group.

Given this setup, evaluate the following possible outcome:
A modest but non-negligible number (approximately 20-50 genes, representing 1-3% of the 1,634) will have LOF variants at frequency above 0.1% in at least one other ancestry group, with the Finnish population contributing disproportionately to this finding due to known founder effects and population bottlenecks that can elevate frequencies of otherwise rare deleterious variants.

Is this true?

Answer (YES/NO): NO